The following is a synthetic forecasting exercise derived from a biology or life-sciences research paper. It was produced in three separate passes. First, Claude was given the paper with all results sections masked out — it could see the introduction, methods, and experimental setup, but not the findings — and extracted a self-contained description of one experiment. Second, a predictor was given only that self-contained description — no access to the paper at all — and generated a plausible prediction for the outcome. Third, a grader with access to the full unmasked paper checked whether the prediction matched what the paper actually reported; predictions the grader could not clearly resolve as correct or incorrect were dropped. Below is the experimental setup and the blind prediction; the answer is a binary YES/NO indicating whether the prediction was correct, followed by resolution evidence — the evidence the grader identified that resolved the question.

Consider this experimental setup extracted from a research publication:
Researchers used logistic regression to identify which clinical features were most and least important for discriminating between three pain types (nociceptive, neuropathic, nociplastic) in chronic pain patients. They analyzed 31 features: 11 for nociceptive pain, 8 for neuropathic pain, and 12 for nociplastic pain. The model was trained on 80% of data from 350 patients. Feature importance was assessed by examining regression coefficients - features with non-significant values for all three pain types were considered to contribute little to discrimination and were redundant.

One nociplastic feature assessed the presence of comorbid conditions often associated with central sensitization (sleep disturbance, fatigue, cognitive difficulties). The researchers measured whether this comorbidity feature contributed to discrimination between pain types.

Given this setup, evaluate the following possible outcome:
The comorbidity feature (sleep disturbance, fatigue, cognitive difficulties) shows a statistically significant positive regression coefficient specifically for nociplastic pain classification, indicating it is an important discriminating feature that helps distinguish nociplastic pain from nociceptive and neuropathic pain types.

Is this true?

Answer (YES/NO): NO